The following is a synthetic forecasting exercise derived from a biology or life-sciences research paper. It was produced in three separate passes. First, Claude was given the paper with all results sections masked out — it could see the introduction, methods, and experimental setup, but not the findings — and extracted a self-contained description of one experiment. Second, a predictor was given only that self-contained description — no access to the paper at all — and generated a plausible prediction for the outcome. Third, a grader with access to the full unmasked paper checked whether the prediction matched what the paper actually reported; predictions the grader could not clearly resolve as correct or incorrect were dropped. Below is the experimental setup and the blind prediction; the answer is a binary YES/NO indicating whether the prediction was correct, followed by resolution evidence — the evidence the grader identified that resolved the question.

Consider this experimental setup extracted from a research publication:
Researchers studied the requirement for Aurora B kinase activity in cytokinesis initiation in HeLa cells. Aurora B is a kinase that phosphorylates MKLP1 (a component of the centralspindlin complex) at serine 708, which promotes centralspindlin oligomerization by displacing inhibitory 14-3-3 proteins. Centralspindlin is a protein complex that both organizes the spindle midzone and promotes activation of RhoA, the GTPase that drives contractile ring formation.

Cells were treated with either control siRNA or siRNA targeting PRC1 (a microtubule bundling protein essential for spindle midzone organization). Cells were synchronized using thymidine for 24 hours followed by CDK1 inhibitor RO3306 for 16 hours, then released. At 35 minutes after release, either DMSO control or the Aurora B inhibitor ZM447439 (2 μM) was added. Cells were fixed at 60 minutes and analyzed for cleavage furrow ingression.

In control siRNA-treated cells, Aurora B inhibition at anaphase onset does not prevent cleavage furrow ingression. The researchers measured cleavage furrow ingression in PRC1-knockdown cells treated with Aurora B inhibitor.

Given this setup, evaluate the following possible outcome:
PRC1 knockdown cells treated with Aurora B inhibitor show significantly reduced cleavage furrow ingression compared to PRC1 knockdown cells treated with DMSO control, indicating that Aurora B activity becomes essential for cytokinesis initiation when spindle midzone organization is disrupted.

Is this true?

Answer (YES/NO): YES